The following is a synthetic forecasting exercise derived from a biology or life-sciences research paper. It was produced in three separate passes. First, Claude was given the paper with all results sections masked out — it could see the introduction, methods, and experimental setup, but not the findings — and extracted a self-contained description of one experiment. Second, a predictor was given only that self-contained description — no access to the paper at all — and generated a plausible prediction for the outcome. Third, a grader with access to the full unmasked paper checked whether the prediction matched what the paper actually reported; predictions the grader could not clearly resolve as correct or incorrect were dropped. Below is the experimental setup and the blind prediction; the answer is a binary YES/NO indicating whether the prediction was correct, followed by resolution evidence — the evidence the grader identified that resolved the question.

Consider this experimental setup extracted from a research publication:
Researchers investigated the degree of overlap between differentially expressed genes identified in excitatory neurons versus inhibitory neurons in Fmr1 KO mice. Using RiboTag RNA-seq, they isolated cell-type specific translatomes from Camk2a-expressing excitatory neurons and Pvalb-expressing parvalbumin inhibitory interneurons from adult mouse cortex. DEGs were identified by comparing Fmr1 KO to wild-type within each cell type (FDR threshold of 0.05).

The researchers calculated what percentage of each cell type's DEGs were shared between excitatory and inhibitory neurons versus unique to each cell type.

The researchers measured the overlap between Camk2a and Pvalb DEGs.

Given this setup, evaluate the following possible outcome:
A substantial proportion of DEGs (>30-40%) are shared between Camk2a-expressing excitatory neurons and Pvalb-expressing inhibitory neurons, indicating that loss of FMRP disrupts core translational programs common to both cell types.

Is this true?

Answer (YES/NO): NO